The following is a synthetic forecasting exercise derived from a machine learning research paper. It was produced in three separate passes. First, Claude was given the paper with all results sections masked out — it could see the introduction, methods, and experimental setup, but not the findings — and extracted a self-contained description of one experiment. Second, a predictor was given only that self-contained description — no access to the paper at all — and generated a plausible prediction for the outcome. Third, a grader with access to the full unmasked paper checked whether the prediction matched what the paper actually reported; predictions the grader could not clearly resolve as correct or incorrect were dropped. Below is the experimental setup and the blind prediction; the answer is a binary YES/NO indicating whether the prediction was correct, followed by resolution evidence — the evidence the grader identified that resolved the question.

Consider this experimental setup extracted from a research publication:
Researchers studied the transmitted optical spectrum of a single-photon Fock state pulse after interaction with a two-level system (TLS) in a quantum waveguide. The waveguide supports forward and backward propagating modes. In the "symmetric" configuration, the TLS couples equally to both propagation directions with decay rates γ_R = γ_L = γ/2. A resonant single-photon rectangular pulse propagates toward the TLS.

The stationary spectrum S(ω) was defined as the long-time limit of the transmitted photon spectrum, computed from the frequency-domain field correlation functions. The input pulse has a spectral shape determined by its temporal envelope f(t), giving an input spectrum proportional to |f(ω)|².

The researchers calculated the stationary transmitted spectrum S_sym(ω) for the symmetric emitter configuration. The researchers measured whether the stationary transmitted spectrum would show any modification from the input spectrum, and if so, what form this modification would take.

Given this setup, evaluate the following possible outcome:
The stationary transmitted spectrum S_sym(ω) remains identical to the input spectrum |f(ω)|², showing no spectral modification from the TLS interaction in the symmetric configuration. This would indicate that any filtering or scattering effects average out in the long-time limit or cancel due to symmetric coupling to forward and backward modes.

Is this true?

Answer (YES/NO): NO